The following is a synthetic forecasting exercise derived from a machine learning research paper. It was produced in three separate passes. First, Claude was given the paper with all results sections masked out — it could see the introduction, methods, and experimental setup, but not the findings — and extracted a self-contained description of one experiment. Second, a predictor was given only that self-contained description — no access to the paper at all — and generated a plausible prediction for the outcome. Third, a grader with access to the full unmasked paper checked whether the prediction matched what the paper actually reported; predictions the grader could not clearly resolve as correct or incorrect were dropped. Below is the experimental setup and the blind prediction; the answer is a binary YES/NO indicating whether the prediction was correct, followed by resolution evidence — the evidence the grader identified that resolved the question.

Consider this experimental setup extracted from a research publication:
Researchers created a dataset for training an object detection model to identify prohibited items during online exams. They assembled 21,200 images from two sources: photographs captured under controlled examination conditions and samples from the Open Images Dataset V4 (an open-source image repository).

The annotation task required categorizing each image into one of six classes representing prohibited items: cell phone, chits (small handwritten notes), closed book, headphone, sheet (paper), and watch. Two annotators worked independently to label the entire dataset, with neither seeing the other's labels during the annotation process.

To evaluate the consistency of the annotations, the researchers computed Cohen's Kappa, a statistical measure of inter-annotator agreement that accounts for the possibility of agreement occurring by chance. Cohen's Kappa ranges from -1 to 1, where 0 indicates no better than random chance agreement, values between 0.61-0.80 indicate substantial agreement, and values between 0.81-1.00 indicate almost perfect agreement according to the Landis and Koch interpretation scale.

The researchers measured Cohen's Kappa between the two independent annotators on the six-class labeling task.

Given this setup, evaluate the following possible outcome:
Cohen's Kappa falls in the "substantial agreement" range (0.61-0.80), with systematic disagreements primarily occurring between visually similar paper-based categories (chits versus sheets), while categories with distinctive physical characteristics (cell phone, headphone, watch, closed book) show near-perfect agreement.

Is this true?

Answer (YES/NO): NO